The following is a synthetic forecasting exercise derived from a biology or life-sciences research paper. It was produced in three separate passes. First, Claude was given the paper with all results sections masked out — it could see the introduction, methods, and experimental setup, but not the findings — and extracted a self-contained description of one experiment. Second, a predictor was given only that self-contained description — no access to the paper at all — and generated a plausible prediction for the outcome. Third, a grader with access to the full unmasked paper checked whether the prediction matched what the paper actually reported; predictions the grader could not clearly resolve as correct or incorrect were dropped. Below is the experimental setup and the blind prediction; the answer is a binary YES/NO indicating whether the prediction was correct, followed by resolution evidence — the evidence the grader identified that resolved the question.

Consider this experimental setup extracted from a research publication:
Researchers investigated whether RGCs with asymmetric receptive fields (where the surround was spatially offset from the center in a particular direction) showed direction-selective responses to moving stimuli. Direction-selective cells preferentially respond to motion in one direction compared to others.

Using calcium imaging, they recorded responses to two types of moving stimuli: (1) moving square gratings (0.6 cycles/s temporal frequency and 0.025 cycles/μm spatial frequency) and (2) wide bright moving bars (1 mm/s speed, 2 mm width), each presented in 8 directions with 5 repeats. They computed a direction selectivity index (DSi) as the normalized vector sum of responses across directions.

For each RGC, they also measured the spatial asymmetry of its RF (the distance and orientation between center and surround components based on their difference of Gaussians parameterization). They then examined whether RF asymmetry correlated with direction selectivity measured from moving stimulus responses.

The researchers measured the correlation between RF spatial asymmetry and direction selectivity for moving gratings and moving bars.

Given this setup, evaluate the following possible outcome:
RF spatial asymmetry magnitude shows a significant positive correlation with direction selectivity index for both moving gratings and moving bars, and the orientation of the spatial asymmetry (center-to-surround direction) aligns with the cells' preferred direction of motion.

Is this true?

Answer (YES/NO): NO